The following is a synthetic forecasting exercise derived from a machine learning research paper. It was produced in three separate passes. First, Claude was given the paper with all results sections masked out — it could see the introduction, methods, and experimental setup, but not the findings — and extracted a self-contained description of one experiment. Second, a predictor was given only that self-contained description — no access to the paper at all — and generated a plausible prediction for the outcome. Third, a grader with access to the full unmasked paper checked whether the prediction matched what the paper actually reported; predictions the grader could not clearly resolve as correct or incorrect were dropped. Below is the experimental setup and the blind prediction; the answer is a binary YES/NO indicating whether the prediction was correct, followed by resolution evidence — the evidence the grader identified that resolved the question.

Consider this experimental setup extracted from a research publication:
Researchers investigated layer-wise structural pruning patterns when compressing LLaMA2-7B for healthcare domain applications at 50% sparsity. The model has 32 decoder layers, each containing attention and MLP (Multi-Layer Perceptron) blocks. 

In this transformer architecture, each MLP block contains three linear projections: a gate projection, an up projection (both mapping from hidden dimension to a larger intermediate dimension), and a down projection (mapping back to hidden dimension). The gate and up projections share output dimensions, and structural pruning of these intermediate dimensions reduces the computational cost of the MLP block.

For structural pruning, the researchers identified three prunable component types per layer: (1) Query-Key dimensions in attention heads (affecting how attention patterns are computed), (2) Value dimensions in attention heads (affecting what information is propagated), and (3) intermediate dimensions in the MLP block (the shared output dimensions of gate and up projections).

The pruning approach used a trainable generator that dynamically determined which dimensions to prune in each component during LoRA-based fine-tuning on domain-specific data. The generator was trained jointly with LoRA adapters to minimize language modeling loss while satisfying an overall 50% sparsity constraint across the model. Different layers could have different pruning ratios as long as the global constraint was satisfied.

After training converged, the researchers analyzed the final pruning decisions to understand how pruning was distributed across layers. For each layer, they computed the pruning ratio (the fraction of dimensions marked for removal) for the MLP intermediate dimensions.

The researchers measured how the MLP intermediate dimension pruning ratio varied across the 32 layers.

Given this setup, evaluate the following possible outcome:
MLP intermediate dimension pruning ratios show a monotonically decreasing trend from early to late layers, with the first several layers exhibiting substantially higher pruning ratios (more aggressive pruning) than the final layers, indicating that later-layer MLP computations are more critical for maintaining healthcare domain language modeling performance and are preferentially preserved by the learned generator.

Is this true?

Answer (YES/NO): NO